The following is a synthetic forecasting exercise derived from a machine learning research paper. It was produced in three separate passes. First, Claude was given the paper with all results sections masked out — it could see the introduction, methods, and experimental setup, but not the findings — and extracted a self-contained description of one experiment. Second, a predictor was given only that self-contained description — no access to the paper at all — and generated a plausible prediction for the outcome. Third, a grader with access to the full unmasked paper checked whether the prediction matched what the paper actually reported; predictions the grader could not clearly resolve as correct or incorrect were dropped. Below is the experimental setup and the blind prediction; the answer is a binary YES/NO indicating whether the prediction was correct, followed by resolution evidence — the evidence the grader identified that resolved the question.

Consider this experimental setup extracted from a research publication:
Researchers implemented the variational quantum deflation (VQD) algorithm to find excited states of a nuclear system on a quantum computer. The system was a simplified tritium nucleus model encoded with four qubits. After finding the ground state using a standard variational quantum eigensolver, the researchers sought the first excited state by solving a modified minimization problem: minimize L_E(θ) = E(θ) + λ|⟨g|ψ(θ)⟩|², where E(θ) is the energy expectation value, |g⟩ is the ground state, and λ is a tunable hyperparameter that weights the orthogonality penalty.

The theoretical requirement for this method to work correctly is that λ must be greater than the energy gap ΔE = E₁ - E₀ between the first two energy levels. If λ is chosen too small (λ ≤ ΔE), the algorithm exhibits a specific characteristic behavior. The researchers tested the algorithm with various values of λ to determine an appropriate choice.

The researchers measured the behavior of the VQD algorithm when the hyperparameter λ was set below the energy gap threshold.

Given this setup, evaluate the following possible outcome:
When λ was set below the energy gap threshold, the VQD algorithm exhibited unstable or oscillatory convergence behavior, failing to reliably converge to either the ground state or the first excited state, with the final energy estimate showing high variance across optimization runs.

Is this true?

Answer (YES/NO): NO